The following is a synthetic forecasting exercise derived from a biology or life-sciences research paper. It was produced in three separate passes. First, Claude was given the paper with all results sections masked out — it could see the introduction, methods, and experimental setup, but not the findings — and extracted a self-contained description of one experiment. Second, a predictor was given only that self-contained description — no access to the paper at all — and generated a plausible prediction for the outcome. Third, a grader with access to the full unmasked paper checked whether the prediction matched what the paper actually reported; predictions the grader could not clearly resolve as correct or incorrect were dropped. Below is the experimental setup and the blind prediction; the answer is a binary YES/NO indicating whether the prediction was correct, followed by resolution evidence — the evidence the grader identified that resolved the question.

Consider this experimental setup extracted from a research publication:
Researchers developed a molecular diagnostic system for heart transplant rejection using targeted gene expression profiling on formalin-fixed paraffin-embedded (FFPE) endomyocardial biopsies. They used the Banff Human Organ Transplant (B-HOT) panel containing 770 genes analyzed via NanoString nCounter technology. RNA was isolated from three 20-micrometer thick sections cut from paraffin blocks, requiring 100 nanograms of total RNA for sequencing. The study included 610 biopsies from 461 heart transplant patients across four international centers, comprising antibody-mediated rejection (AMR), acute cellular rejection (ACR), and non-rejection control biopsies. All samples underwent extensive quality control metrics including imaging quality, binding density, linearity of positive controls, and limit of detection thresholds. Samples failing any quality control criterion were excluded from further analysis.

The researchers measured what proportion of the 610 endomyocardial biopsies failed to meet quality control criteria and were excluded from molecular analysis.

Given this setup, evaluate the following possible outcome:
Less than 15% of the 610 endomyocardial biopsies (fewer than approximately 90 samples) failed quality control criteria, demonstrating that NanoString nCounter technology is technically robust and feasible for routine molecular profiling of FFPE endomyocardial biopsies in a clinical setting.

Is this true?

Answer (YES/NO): YES